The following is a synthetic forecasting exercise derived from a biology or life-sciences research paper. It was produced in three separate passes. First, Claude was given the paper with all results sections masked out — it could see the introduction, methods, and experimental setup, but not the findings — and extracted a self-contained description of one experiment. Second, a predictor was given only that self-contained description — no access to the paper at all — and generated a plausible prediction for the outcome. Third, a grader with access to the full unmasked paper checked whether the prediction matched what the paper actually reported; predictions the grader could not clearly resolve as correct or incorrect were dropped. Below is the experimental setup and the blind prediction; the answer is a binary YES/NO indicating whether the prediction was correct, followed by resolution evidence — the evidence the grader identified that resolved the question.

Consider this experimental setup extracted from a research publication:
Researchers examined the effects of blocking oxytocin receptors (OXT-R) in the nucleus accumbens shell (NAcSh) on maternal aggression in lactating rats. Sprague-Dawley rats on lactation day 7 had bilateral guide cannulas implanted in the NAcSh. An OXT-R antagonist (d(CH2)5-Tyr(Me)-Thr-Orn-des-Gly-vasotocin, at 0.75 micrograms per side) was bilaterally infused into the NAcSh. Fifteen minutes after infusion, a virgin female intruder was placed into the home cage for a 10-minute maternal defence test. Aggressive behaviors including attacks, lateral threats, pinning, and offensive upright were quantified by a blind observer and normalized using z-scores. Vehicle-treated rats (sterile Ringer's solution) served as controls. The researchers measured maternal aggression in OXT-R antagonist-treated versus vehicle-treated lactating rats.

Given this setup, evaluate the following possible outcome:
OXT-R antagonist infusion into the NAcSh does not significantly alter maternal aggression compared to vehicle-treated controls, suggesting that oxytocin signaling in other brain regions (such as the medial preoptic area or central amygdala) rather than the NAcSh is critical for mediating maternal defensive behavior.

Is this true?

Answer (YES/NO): NO